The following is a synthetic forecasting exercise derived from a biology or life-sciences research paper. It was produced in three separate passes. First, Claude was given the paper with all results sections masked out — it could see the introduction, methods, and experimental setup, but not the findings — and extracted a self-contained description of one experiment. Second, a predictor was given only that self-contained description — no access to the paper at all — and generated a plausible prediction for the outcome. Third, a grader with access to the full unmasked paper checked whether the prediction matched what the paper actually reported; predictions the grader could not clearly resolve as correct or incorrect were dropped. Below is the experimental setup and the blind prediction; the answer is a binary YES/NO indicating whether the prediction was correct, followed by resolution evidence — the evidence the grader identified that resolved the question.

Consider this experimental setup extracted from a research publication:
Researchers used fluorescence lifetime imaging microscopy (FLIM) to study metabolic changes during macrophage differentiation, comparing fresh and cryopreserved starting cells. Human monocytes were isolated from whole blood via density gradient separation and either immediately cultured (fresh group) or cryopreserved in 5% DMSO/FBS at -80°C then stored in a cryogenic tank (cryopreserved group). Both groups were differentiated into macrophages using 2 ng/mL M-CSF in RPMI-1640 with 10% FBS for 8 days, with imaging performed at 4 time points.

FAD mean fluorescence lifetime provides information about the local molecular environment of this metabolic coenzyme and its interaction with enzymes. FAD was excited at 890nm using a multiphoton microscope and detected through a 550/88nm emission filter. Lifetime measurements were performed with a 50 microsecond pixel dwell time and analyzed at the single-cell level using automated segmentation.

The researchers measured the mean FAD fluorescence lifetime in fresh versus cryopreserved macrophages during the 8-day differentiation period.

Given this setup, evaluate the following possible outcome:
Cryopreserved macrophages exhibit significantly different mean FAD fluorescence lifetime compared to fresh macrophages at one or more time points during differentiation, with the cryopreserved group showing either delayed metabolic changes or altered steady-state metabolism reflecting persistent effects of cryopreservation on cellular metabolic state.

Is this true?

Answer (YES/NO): YES